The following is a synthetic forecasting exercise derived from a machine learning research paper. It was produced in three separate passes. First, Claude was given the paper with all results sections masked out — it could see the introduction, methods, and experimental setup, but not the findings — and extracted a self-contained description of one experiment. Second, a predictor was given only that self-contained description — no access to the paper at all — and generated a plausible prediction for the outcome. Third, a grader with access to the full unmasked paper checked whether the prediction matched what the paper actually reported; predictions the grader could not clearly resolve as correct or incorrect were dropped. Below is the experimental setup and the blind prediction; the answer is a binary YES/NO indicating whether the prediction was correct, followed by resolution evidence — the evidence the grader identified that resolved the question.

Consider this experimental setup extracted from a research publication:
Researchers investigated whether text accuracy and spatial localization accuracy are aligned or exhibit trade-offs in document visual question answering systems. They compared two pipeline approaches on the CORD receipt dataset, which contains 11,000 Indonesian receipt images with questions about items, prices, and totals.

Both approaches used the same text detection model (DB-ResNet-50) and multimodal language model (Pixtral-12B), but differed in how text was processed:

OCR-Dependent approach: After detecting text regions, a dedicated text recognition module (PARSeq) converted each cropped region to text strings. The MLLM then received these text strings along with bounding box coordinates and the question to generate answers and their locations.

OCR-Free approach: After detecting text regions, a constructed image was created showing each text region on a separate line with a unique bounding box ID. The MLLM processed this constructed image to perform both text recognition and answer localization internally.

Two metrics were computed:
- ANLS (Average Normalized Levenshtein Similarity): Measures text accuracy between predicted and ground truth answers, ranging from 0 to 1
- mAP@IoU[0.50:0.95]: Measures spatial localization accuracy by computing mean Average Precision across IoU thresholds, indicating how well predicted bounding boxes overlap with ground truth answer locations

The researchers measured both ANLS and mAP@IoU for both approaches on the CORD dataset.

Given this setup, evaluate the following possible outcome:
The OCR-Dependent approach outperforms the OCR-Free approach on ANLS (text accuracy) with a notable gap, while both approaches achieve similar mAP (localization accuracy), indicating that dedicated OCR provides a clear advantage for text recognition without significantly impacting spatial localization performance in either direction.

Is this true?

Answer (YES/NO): NO